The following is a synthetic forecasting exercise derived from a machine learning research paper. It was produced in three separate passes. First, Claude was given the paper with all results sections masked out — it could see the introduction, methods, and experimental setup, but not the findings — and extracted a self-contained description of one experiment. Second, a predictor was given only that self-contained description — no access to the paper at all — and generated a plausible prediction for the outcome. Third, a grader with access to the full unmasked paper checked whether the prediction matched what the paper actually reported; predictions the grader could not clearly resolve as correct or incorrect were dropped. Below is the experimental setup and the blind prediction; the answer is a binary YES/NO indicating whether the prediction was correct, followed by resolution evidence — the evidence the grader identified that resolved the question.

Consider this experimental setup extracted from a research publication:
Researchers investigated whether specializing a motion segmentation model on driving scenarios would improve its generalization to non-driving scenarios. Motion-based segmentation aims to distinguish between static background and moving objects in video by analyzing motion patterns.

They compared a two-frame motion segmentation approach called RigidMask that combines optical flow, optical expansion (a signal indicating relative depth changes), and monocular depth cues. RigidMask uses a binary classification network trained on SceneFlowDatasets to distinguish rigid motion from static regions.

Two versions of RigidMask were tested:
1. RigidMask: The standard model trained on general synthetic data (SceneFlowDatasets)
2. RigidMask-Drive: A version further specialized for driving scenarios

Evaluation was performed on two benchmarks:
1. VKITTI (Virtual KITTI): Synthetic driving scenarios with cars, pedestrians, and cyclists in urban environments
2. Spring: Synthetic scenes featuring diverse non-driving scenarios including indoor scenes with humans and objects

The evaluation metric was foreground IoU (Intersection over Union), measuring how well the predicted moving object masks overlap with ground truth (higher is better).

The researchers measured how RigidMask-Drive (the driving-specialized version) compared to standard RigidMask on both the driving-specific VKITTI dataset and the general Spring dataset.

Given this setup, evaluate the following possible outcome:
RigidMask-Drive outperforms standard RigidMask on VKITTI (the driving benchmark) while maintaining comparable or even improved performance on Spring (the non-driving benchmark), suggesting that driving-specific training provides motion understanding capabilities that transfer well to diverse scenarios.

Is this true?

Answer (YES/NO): NO